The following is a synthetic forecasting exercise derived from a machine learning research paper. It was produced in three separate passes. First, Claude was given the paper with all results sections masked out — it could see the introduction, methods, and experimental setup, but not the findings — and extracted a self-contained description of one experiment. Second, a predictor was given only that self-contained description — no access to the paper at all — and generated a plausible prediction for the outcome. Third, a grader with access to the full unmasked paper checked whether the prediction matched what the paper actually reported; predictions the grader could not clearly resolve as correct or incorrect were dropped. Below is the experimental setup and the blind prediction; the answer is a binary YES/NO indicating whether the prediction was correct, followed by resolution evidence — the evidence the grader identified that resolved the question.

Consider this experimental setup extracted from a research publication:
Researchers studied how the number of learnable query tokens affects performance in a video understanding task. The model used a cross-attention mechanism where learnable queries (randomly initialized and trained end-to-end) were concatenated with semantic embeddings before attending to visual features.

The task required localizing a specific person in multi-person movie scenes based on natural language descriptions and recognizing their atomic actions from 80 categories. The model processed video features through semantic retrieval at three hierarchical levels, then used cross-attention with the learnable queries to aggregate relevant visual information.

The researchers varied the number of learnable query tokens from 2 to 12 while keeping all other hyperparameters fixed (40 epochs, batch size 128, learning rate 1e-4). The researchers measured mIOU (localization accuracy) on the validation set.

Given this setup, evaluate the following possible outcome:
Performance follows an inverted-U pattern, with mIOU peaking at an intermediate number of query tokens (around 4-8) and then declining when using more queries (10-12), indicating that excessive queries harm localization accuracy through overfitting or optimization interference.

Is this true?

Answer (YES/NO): YES